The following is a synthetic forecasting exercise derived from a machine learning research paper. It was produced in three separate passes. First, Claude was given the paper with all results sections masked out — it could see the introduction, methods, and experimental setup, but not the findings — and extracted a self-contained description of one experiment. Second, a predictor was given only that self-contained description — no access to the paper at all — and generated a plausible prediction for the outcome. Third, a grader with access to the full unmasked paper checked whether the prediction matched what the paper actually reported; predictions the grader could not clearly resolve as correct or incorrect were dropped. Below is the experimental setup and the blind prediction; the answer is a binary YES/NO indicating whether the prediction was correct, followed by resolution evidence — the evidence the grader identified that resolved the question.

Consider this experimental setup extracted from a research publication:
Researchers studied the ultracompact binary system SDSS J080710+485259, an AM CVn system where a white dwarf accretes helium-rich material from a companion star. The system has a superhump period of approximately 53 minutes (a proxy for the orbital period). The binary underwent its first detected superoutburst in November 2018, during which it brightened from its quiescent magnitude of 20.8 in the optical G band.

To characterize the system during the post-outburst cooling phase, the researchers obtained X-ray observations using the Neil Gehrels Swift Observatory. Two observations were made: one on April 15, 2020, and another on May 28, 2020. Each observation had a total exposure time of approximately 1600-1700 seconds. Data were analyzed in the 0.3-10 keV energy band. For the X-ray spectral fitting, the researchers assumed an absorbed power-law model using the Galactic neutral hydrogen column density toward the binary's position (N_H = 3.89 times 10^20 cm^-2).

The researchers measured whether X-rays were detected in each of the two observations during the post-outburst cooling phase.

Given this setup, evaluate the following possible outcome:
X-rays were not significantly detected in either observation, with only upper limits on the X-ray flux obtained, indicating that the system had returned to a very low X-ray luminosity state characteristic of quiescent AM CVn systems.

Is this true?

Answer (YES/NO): NO